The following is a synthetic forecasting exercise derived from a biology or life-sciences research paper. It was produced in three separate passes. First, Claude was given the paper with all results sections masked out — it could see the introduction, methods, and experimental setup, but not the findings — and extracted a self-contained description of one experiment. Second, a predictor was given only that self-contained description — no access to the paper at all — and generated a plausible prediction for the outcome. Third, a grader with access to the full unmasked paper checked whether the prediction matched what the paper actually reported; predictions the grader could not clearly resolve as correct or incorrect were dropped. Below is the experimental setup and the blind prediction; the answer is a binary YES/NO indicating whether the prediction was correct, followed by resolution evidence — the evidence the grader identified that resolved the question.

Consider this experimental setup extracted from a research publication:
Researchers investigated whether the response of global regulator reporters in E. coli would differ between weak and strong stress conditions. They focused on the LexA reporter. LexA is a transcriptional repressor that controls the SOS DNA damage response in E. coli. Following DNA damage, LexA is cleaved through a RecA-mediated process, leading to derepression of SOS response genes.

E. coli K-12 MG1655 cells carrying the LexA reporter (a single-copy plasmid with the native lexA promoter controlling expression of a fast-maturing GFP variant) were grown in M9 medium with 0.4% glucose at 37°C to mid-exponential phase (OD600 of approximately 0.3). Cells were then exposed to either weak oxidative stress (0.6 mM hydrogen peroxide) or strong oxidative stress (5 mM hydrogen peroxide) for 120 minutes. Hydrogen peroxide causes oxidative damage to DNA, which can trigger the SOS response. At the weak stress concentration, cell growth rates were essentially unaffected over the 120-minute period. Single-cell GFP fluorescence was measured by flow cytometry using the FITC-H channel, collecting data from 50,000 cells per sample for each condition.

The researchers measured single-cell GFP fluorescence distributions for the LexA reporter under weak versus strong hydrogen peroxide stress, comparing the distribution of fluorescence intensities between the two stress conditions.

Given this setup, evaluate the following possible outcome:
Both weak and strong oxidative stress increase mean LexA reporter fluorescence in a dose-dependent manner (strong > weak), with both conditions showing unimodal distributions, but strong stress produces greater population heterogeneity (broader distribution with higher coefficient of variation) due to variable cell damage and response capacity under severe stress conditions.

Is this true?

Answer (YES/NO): NO